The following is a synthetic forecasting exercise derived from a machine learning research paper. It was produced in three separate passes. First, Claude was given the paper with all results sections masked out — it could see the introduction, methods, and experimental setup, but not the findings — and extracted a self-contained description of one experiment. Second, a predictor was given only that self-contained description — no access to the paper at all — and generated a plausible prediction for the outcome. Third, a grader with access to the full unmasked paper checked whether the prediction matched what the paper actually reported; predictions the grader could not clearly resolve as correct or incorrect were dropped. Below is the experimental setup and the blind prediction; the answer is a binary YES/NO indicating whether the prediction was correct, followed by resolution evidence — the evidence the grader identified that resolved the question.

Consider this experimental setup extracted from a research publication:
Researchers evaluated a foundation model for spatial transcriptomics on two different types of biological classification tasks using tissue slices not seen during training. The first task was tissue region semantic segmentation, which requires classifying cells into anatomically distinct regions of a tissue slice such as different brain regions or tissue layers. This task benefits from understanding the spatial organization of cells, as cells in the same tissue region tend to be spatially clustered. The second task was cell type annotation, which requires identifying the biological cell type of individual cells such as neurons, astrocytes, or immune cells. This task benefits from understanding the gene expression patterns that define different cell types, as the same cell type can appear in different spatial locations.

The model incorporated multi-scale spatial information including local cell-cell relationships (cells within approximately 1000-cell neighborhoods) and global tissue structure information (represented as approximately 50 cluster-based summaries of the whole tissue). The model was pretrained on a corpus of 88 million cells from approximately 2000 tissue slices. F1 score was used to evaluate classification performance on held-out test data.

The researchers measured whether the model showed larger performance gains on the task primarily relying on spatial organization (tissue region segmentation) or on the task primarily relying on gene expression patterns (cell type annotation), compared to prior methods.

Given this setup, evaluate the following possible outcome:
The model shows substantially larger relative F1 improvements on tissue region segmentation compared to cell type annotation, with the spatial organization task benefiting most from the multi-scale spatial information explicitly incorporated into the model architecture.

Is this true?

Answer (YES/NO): NO